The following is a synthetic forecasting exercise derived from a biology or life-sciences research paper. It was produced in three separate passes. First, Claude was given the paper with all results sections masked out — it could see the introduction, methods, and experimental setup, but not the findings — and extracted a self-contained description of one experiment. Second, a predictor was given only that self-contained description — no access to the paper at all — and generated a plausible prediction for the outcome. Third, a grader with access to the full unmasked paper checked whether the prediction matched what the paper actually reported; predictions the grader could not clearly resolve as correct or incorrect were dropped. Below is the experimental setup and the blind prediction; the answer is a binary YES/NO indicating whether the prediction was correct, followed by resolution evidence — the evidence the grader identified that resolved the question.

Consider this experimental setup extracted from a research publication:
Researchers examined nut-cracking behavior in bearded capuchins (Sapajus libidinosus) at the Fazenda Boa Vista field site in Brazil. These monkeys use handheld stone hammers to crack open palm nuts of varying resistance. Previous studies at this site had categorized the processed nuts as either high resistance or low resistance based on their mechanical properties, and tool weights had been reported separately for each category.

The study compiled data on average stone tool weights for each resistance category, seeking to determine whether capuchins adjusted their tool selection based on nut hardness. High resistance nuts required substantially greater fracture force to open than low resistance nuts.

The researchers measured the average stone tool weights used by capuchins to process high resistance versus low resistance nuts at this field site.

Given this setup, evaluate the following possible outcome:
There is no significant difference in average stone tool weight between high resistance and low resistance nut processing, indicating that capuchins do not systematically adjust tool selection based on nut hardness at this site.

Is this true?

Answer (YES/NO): NO